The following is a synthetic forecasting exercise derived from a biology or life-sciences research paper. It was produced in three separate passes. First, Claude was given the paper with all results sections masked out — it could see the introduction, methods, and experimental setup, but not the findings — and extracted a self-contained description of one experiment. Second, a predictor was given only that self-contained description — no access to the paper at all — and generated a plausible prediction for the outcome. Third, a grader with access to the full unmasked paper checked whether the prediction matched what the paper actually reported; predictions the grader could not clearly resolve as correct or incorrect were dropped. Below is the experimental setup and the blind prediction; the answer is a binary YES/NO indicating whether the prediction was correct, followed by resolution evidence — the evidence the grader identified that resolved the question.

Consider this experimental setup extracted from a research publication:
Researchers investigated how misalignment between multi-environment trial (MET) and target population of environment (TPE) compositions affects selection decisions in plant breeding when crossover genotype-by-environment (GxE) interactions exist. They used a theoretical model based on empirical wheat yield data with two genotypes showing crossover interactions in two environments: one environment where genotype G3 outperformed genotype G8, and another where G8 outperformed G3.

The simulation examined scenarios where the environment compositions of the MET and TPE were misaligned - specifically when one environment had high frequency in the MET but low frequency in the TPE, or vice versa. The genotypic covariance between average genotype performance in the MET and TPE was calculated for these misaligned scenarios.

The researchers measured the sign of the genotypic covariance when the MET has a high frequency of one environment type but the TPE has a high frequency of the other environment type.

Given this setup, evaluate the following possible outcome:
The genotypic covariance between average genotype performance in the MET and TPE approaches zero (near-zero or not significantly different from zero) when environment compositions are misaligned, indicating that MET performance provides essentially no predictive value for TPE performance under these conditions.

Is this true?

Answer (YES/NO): NO